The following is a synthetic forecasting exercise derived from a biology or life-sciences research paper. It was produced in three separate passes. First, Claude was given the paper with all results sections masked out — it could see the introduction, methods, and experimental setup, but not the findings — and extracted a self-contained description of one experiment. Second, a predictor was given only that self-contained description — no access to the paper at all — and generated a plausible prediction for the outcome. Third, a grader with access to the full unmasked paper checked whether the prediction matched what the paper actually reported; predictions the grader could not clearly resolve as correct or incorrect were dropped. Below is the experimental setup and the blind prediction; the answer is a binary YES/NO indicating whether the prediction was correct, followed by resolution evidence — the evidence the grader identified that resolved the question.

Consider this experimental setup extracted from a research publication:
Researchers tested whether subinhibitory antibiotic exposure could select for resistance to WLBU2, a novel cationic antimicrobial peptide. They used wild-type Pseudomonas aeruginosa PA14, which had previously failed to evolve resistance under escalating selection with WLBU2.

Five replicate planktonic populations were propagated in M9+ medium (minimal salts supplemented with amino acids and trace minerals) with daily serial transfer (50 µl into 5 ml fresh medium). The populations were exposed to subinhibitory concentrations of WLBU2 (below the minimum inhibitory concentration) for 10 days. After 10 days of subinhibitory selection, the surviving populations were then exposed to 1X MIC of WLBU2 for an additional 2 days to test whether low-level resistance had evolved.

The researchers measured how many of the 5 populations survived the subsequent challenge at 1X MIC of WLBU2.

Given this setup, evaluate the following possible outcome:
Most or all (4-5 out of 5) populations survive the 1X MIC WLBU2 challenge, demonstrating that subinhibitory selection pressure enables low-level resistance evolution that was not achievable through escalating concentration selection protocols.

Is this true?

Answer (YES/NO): NO